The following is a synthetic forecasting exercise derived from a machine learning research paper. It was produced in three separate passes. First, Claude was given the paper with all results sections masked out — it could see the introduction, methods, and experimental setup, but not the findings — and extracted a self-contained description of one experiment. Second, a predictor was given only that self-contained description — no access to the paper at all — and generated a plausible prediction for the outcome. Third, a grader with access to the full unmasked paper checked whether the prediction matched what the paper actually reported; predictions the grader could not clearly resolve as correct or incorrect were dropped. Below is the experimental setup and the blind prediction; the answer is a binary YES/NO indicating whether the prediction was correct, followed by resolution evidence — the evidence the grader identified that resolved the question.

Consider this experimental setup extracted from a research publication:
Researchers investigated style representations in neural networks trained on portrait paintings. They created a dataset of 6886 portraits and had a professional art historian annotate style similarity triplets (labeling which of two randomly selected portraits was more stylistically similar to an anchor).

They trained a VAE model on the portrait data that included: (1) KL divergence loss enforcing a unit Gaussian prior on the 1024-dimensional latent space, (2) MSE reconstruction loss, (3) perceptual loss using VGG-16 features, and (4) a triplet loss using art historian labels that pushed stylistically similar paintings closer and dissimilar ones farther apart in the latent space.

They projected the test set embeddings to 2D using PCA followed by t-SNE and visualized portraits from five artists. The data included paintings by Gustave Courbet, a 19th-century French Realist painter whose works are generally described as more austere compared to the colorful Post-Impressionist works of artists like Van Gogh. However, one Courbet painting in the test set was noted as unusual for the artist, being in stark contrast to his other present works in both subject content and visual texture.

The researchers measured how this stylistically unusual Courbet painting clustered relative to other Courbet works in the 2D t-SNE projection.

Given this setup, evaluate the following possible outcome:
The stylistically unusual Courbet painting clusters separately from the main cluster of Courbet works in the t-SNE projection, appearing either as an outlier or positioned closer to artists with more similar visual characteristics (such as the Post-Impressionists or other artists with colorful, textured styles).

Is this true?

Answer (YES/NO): YES